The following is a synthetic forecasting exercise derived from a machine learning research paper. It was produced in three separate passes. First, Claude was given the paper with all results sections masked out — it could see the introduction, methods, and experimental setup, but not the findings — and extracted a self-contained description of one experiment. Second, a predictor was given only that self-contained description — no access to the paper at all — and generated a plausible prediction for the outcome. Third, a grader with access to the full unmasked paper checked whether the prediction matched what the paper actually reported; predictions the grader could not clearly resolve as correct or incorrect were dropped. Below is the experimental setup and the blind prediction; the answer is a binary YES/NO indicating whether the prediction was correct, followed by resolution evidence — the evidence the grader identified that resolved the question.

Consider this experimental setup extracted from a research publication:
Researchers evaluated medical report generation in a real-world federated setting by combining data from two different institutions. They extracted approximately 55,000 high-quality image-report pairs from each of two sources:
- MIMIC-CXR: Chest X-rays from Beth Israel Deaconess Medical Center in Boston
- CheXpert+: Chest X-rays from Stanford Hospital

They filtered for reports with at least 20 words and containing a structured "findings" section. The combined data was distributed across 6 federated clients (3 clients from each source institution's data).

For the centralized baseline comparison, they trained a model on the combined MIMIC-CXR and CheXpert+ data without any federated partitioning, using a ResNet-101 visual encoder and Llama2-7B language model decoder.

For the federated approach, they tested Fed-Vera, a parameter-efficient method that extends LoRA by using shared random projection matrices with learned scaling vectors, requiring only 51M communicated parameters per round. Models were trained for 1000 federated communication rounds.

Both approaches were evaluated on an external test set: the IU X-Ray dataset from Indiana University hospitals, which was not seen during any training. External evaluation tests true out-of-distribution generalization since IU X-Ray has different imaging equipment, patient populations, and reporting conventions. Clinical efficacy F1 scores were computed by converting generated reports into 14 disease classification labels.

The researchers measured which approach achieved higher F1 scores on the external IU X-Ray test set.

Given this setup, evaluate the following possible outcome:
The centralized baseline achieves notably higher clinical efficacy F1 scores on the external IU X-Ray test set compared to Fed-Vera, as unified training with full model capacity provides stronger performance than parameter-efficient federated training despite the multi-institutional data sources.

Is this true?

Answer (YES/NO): YES